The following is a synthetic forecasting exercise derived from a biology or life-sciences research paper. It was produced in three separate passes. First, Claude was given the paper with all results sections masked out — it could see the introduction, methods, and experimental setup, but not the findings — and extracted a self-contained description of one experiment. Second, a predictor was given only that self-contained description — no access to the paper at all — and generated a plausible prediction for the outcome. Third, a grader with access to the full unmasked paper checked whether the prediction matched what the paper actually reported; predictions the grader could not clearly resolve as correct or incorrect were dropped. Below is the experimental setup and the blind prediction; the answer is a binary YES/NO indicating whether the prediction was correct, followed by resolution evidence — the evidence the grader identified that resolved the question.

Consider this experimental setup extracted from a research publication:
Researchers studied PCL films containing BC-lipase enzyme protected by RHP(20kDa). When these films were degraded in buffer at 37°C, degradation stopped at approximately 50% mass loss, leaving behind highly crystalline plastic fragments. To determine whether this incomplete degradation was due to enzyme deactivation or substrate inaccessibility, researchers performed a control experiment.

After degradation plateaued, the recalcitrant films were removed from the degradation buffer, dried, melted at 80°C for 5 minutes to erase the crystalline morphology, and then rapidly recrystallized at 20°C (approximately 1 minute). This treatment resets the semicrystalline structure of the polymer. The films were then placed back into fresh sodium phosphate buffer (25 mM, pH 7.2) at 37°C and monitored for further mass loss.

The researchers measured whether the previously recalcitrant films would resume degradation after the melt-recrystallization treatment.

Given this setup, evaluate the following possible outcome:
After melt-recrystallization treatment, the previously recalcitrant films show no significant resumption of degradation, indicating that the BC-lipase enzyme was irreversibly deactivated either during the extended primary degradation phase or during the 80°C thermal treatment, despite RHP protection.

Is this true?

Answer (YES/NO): NO